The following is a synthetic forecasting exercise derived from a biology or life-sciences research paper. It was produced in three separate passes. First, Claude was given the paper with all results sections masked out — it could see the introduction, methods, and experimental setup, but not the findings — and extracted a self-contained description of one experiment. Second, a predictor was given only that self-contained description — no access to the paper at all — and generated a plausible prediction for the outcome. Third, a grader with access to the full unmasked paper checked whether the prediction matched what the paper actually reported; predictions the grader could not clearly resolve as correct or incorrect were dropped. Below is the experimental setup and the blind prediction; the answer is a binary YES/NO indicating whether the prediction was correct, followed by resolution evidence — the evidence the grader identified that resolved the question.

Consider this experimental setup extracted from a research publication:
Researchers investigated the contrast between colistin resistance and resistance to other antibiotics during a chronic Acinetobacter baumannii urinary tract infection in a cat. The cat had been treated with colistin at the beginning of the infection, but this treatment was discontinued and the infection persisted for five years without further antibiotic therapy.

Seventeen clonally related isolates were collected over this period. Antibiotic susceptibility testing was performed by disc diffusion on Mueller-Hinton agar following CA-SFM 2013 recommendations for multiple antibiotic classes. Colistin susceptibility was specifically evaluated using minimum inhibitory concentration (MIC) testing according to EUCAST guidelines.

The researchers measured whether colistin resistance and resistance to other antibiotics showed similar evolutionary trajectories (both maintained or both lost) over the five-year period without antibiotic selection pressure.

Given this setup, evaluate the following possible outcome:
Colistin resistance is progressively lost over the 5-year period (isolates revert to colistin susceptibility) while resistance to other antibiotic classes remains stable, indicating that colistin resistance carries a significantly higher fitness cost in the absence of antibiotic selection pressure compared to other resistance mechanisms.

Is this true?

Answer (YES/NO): NO